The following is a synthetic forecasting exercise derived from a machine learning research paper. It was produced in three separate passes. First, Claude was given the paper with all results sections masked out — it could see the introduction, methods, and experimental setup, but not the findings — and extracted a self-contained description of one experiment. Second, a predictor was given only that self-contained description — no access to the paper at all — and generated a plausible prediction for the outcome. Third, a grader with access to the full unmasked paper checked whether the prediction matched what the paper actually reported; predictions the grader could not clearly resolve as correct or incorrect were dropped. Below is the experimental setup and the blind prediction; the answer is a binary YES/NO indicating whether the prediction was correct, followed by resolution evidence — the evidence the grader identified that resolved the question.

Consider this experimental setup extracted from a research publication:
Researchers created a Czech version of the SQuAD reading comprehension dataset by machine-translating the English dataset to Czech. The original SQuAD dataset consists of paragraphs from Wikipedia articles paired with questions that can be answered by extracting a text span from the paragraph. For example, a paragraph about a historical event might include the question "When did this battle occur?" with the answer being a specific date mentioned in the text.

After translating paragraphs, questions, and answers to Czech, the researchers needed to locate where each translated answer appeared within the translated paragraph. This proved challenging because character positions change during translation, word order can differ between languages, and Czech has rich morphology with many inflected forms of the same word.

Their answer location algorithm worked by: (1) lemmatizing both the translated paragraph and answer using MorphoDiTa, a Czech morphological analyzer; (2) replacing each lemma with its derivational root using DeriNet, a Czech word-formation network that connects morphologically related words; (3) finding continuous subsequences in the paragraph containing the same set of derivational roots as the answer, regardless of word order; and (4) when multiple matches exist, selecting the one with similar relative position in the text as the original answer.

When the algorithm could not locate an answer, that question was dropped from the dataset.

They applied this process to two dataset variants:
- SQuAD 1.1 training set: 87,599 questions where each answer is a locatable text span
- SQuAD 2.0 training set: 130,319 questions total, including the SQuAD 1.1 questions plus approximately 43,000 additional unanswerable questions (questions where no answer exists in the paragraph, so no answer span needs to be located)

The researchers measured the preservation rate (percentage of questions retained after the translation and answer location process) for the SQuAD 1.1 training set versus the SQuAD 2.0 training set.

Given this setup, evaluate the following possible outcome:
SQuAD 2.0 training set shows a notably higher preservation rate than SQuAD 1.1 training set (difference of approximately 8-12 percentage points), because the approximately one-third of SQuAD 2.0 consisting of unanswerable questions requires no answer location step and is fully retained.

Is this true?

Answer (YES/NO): YES